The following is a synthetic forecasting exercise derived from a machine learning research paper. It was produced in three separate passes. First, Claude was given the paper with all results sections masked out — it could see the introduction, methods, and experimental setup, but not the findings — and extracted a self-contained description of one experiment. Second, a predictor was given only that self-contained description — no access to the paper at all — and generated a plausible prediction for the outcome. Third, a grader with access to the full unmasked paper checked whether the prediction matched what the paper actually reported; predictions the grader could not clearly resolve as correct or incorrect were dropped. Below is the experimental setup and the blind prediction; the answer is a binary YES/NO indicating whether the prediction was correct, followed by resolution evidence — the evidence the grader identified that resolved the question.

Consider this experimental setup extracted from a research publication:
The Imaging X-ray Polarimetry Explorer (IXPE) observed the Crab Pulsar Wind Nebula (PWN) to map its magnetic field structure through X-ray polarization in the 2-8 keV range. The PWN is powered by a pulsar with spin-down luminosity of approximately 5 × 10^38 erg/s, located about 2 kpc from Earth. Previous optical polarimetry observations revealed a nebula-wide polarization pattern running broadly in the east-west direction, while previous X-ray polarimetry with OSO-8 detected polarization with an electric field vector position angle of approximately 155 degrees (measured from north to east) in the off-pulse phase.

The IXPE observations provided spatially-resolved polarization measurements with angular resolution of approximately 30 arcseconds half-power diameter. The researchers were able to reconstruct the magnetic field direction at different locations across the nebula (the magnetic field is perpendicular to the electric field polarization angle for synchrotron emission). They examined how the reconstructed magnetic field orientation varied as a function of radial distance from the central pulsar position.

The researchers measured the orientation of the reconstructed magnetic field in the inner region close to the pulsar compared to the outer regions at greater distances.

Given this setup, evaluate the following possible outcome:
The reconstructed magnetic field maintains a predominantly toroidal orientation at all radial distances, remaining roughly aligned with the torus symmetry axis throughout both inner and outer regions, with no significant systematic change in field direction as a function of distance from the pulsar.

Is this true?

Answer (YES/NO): NO